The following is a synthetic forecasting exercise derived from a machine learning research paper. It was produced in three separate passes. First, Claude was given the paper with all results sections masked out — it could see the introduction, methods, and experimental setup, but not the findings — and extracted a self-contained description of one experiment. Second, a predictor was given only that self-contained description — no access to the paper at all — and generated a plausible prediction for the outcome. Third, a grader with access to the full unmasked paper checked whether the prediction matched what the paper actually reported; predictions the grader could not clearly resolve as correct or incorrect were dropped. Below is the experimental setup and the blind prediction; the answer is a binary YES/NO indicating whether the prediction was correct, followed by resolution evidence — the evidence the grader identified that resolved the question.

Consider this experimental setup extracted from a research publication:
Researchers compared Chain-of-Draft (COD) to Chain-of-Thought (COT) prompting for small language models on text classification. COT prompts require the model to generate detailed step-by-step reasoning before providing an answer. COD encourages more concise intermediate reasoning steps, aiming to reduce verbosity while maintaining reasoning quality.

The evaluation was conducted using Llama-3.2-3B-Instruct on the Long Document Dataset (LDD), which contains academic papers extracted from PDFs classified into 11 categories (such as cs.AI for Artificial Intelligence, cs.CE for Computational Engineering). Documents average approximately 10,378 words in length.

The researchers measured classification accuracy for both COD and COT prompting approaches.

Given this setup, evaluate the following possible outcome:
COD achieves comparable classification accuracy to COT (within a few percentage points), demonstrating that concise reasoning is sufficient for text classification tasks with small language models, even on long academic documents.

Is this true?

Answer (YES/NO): NO